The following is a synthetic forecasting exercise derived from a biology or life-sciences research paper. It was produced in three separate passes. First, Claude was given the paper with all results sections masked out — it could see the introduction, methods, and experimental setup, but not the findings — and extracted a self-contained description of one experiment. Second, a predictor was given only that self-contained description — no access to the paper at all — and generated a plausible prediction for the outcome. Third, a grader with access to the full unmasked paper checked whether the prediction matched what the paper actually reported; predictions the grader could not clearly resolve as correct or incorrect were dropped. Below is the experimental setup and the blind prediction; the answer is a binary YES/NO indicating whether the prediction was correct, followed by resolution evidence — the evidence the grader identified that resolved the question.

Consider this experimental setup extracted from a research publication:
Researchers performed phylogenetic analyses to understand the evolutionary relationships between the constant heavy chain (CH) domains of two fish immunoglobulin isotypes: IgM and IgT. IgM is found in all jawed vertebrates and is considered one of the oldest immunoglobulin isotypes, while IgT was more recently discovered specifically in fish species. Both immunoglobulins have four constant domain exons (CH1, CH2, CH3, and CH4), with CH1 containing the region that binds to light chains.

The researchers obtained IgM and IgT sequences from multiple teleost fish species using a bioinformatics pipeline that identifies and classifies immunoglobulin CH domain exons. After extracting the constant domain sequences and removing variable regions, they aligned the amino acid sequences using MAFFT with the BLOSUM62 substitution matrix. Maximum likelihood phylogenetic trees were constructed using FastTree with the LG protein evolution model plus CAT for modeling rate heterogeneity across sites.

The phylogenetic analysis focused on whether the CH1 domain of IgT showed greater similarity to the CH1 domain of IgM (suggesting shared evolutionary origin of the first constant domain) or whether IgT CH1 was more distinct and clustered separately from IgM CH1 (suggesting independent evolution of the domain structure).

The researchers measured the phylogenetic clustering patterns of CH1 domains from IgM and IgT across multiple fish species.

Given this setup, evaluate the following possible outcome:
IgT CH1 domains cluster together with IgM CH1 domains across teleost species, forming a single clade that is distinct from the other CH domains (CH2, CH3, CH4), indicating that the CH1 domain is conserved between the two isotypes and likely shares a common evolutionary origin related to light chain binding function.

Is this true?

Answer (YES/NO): YES